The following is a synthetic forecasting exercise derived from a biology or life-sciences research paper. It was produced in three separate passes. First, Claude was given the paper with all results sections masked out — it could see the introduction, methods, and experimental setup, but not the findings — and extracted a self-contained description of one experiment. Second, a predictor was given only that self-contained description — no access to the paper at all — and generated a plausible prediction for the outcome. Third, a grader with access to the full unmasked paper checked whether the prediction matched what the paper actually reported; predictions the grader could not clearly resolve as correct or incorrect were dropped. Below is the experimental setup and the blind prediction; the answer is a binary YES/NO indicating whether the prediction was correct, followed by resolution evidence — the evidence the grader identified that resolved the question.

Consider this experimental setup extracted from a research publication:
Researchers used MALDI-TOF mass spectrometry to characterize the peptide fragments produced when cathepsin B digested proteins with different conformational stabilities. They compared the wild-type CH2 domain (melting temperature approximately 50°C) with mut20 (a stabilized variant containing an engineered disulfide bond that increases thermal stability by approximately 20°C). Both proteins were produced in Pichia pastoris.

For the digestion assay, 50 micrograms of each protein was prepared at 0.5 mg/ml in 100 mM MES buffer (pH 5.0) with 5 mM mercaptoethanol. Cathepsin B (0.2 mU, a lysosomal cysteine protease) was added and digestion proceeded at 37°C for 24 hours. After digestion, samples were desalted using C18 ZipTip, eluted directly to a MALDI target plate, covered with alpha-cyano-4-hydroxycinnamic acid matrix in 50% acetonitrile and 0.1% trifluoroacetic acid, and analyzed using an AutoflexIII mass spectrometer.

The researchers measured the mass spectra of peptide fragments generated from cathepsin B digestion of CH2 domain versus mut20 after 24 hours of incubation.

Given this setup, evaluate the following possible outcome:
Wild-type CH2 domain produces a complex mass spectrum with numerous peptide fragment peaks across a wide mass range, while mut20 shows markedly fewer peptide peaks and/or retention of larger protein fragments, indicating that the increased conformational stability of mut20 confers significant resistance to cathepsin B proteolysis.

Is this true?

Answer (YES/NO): NO